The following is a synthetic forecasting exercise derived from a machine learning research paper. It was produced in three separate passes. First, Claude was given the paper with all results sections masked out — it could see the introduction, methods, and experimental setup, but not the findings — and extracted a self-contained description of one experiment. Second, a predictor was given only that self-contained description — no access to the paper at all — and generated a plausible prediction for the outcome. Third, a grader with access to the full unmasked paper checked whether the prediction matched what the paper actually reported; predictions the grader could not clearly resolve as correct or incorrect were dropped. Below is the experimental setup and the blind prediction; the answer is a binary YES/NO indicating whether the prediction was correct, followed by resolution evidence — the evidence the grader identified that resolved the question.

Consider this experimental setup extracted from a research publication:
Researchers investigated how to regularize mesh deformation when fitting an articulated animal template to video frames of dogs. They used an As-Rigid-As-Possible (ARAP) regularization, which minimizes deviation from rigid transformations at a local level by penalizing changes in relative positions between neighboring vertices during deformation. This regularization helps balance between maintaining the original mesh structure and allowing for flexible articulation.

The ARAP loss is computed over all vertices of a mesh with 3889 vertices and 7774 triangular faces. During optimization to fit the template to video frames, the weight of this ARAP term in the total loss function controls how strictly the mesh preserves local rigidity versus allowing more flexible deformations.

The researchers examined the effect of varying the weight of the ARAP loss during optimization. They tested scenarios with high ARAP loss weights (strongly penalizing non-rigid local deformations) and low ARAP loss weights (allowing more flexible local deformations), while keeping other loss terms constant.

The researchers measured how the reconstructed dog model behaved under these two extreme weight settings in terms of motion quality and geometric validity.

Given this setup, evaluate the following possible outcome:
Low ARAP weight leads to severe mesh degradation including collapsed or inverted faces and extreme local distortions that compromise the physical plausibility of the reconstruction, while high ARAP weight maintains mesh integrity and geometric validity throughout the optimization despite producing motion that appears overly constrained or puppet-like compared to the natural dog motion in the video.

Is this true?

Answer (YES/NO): NO